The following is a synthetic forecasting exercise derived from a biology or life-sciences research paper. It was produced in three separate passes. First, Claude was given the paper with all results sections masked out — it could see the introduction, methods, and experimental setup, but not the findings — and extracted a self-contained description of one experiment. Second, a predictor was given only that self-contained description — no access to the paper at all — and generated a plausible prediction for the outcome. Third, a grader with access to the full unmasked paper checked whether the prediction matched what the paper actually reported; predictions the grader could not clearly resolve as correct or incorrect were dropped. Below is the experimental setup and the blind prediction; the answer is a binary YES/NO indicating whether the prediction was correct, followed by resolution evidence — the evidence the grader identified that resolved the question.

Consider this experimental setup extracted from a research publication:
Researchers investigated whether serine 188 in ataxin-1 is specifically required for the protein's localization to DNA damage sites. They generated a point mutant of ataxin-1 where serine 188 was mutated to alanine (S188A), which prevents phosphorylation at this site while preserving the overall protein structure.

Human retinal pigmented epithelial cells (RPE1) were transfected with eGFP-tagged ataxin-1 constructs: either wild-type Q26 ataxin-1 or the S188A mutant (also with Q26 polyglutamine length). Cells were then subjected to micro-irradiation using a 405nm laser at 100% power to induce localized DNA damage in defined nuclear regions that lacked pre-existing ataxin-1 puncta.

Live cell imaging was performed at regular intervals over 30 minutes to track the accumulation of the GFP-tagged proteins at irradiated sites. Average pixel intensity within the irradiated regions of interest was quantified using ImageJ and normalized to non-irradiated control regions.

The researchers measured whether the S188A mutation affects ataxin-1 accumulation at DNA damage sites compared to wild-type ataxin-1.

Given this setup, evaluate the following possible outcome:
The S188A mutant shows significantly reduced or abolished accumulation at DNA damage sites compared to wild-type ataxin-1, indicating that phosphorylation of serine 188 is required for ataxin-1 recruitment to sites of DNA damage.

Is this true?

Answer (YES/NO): YES